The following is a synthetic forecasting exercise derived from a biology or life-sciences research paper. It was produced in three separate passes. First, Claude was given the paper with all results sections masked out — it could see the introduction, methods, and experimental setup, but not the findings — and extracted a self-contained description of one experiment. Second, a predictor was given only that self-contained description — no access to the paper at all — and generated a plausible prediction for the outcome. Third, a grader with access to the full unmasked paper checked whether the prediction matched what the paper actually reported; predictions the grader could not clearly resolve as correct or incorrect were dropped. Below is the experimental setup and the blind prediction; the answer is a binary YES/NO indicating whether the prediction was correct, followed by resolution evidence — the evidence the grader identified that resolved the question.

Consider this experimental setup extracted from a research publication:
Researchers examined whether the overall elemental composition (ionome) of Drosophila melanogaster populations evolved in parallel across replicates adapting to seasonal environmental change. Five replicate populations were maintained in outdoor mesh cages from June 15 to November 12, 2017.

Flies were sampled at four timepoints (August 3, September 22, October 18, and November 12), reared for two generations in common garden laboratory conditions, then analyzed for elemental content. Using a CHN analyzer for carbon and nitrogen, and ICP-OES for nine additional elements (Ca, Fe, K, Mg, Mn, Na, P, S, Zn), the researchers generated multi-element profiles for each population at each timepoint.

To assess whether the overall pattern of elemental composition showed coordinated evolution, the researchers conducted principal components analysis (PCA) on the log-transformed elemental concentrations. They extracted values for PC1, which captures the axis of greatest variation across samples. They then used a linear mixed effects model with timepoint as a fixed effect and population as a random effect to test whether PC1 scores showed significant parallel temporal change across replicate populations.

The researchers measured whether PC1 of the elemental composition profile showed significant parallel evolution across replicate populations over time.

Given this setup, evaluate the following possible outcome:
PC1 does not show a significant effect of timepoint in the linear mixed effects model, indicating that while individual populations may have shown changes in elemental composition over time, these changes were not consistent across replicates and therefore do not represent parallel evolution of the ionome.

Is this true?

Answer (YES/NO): NO